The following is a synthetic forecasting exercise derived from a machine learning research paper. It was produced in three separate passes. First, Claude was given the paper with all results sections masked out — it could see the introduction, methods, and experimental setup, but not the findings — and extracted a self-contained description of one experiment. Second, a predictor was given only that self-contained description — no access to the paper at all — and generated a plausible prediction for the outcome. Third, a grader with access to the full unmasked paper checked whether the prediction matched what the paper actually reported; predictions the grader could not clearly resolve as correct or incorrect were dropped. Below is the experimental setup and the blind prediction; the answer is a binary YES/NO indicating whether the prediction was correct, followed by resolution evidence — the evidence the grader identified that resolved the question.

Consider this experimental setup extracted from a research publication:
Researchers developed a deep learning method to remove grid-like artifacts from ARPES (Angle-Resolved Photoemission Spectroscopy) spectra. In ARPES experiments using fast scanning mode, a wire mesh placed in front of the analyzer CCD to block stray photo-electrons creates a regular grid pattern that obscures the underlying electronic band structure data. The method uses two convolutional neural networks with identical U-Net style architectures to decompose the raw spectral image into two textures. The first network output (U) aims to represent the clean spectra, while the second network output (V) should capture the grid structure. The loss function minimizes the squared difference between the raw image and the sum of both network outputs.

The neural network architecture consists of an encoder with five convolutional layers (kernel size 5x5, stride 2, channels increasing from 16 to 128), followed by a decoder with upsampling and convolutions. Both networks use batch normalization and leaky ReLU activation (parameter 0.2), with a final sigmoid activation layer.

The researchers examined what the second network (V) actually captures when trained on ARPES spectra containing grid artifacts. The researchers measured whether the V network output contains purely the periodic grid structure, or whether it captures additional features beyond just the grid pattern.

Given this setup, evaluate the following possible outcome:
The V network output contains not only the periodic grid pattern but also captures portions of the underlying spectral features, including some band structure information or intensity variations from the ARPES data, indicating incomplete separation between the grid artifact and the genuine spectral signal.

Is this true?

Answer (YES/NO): YES